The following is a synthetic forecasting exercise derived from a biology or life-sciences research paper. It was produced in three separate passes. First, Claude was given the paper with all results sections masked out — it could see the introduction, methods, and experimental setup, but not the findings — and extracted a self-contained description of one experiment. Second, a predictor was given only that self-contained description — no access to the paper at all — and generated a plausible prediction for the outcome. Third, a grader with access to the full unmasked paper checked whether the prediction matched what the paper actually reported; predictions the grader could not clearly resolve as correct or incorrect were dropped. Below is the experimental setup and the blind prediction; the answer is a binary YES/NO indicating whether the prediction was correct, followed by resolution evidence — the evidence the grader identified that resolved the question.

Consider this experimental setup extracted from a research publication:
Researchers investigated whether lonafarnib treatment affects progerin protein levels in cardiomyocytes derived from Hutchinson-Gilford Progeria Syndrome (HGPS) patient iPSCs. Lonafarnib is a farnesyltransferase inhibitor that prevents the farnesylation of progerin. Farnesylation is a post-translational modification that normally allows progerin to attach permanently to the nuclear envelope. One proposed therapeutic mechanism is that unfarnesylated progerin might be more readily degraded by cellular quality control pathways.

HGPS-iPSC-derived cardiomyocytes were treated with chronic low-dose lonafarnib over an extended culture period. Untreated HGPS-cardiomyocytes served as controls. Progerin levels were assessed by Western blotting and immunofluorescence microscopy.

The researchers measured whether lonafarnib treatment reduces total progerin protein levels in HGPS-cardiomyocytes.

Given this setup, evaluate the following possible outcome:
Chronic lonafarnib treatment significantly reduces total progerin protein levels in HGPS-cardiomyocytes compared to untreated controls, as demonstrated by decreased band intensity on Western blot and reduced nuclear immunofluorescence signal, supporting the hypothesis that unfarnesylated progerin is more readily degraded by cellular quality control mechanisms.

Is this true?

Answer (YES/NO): NO